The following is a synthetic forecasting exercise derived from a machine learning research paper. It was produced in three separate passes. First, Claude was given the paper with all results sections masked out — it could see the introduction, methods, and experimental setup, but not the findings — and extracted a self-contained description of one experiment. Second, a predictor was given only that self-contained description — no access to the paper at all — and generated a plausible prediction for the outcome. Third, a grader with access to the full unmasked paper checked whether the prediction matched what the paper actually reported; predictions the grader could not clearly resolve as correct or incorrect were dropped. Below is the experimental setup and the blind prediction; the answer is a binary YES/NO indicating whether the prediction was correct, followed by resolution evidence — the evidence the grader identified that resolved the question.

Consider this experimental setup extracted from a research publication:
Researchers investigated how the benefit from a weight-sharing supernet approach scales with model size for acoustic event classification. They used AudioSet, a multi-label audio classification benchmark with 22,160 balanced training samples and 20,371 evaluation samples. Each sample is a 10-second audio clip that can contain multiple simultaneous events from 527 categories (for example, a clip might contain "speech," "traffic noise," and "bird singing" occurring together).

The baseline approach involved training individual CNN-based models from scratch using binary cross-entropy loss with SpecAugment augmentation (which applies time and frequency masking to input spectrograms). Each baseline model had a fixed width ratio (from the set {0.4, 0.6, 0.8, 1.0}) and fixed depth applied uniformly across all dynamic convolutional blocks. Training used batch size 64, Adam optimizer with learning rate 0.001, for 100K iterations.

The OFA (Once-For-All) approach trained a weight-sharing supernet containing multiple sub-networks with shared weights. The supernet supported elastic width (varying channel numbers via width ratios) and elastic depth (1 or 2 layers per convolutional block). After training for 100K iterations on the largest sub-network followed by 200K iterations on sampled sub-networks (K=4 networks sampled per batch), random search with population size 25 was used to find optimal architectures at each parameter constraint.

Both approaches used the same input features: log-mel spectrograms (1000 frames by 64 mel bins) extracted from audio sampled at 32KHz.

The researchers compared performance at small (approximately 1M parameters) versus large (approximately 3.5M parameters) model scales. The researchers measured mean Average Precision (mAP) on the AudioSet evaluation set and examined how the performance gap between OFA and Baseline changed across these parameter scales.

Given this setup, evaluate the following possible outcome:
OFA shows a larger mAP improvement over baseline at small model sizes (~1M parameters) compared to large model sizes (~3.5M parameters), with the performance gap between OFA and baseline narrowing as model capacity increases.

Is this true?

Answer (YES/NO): YES